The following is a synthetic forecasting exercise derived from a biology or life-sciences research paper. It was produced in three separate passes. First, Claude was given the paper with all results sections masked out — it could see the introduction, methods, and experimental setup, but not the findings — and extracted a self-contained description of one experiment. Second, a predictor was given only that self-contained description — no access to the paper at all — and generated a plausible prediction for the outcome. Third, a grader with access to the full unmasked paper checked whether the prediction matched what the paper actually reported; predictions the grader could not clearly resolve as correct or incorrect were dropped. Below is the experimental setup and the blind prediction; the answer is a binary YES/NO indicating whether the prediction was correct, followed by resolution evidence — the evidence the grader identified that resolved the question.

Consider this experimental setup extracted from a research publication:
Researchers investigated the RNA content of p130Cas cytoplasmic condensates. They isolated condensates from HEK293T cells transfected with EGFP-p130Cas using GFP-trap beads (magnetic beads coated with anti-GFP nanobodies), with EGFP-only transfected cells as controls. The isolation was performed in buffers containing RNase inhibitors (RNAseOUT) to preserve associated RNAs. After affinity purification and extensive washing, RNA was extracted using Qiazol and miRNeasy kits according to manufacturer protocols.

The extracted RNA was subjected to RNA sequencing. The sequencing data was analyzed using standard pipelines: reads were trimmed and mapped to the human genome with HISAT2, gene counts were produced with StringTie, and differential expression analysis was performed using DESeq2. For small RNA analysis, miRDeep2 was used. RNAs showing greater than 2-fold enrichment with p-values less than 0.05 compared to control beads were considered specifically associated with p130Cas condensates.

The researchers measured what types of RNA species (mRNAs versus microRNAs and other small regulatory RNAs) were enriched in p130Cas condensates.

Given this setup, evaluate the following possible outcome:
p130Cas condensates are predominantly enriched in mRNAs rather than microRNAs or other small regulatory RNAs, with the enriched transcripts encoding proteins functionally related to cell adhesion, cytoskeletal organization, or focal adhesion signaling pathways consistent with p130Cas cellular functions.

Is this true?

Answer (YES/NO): NO